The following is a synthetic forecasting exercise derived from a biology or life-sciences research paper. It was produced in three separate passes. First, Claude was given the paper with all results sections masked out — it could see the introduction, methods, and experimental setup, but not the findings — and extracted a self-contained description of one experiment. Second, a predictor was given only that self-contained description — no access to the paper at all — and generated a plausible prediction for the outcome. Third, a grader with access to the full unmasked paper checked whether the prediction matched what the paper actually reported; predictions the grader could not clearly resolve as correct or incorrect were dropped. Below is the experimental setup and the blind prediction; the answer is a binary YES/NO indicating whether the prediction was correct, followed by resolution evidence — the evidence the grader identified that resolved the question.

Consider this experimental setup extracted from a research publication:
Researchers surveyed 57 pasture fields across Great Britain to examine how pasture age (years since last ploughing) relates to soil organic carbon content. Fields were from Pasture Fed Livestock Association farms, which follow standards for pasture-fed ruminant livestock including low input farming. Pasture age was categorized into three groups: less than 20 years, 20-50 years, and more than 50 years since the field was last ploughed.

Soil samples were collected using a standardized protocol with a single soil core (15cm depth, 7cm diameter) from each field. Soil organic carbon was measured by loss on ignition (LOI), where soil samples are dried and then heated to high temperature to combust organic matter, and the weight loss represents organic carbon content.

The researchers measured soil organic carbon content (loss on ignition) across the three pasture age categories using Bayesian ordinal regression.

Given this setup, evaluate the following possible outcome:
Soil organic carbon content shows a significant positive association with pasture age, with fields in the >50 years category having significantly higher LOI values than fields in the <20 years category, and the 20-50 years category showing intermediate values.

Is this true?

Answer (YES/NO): NO